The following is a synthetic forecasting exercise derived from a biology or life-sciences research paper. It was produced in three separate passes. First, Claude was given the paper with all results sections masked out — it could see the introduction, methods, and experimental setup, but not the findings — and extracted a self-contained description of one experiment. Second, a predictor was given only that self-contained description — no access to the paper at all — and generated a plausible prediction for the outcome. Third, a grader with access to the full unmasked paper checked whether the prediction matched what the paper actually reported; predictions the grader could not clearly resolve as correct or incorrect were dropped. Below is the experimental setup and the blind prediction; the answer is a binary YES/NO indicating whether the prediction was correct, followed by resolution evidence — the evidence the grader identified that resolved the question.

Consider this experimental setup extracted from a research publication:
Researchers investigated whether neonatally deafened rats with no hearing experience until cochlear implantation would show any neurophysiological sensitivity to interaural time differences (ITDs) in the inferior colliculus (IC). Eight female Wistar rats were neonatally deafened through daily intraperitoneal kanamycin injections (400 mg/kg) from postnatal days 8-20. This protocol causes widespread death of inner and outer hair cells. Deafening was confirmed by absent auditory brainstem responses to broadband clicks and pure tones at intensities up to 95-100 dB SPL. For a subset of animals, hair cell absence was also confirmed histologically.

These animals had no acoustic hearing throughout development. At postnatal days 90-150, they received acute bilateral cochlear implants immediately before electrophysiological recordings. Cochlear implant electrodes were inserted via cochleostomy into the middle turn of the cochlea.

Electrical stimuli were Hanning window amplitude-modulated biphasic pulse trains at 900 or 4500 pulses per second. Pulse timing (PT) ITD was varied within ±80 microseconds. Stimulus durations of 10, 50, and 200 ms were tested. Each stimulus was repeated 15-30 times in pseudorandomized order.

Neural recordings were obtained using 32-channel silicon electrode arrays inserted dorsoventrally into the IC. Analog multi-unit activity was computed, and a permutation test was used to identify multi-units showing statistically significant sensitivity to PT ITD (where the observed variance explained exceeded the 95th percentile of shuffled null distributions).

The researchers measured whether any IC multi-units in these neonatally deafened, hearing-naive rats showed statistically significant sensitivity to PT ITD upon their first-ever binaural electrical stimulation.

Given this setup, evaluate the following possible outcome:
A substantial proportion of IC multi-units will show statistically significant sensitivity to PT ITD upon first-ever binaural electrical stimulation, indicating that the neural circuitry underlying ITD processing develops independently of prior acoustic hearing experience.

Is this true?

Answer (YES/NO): YES